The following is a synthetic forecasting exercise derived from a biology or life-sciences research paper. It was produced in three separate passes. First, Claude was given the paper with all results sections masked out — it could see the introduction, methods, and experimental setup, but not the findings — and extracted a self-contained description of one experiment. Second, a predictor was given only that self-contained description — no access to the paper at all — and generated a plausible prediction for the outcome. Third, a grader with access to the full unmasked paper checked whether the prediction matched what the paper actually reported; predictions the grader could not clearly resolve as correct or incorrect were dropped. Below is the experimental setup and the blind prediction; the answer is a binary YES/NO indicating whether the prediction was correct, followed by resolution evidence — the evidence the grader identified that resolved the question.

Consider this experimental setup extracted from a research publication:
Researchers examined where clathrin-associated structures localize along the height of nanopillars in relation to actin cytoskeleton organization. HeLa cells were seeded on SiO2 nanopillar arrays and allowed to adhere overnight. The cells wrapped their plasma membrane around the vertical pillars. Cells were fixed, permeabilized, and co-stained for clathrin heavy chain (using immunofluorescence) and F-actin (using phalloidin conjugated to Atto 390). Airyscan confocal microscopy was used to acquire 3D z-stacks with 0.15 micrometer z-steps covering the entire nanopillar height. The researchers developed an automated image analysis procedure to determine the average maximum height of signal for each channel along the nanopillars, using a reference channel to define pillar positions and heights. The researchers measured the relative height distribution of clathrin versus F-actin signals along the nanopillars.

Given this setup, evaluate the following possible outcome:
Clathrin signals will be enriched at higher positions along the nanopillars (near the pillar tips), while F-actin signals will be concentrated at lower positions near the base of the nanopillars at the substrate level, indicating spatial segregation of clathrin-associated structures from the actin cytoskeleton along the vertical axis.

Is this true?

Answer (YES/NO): YES